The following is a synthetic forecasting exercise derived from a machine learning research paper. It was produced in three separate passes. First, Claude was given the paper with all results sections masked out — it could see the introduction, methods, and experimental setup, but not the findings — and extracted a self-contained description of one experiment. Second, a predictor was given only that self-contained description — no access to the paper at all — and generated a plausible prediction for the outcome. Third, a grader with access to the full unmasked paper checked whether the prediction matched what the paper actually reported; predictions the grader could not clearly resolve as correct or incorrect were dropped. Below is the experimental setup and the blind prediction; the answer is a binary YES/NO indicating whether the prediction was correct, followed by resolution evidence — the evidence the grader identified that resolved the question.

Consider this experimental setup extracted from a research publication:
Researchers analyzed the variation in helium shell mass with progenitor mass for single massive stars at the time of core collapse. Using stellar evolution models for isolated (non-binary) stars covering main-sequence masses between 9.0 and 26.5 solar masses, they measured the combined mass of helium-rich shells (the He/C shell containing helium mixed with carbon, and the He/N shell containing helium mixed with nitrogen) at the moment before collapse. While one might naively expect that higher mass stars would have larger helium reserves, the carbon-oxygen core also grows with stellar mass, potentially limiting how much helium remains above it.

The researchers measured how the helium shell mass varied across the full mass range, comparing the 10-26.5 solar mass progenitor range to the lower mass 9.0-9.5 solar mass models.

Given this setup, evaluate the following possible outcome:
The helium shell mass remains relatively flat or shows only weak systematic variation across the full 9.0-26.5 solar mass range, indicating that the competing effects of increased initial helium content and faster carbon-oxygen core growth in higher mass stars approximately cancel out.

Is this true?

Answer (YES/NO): NO